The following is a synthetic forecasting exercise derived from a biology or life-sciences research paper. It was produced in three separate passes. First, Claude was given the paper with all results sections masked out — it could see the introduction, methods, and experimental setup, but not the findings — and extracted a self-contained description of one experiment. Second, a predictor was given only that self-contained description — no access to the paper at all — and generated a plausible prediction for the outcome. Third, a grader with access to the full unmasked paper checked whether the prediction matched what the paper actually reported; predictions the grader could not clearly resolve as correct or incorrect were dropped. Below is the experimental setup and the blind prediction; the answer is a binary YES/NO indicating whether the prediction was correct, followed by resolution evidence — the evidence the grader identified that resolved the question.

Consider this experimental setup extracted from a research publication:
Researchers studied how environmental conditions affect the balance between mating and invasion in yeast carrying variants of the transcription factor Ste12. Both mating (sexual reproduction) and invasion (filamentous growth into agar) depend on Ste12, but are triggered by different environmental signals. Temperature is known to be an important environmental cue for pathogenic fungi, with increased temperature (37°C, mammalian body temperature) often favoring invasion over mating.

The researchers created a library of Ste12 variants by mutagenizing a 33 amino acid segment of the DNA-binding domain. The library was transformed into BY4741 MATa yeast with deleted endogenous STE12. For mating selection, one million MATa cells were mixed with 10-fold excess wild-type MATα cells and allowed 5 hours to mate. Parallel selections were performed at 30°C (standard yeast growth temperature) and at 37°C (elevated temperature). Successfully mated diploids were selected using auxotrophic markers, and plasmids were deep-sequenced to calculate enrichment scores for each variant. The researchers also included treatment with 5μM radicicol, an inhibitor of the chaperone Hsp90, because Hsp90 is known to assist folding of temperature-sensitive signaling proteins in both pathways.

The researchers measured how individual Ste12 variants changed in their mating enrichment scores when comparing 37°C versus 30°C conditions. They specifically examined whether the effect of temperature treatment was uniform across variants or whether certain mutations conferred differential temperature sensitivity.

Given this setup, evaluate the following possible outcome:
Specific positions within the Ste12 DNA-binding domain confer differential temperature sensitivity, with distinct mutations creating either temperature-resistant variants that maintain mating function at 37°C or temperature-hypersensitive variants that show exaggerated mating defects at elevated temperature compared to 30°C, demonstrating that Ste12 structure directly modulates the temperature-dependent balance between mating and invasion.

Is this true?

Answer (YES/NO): NO